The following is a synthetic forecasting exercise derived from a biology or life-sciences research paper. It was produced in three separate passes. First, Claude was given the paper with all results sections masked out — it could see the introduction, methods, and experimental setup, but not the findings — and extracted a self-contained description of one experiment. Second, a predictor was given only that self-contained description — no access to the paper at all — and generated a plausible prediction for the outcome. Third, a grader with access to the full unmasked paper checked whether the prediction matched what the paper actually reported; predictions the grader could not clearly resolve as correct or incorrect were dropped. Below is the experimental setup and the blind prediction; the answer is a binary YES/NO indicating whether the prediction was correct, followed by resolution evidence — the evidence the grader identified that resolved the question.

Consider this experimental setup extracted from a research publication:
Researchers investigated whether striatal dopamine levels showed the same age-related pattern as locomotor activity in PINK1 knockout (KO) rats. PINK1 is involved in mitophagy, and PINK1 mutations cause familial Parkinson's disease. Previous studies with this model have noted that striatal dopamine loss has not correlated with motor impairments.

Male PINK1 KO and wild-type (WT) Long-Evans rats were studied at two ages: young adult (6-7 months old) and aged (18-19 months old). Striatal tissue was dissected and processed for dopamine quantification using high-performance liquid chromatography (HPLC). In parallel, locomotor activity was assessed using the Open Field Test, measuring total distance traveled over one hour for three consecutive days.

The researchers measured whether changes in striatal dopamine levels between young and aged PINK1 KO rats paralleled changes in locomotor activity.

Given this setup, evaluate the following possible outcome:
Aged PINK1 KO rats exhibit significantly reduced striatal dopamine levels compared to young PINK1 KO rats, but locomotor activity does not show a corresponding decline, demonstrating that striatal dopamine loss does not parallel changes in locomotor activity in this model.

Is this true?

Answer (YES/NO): NO